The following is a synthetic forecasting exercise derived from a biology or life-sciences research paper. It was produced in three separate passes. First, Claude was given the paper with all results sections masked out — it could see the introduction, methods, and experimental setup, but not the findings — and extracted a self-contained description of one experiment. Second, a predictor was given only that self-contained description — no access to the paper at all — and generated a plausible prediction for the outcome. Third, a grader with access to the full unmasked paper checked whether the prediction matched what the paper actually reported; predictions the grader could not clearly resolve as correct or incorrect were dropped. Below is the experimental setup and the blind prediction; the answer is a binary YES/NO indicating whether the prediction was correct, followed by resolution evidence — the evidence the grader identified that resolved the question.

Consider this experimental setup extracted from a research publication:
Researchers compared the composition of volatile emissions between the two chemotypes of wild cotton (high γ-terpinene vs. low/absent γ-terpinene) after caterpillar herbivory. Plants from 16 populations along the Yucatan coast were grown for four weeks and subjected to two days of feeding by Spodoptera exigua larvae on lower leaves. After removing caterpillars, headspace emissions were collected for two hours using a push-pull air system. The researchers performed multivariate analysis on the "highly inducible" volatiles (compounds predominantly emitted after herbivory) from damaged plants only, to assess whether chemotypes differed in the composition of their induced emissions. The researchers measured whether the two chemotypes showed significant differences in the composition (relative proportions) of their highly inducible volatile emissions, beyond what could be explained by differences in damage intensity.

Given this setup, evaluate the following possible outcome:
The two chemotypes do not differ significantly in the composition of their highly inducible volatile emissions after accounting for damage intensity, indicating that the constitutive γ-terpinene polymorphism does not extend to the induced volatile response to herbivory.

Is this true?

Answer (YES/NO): NO